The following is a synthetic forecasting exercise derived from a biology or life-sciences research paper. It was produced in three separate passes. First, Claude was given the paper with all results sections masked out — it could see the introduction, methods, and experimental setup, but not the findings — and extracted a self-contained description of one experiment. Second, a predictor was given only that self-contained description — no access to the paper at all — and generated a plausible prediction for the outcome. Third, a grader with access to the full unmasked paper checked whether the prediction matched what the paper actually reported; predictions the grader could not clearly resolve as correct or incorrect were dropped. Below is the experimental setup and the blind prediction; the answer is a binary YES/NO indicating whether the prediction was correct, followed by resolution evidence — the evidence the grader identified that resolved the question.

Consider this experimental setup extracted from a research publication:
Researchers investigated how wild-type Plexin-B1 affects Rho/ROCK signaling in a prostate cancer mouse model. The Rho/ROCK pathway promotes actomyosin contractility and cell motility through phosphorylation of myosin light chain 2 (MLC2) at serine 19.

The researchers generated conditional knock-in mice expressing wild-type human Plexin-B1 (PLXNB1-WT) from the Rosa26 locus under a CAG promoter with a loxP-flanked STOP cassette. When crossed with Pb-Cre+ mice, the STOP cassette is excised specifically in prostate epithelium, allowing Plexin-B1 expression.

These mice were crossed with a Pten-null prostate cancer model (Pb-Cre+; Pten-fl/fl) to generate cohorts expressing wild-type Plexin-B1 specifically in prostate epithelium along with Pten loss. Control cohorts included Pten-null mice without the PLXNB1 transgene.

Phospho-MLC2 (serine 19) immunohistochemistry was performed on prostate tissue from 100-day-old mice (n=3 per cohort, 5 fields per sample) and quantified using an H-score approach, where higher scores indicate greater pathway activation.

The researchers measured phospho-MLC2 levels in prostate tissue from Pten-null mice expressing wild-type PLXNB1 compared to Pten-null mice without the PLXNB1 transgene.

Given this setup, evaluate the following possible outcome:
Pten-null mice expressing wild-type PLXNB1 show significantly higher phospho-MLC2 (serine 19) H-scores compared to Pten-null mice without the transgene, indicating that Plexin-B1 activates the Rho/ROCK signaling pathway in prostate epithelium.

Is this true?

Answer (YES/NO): NO